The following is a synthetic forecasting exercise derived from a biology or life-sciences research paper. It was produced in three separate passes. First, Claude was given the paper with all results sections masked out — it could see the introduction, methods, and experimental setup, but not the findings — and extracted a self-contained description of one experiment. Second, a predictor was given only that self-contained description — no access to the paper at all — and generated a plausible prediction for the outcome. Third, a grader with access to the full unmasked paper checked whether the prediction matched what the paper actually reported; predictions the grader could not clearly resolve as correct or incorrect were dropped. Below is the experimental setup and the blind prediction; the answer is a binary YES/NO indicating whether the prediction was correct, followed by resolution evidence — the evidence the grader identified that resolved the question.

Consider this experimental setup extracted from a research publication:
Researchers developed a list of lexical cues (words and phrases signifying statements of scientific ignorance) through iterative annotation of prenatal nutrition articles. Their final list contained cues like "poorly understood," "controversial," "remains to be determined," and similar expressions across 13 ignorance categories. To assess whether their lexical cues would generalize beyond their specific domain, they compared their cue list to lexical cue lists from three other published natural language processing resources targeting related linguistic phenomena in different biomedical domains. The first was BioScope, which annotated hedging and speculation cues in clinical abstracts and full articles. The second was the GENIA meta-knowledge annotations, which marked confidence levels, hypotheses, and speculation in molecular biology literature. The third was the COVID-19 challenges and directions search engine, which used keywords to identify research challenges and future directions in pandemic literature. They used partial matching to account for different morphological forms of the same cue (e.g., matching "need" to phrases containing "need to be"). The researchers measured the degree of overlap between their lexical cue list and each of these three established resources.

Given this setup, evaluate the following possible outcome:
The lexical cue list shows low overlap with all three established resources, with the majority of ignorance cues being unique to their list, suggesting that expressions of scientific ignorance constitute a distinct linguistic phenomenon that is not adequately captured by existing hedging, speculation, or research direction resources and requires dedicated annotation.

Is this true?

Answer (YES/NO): NO